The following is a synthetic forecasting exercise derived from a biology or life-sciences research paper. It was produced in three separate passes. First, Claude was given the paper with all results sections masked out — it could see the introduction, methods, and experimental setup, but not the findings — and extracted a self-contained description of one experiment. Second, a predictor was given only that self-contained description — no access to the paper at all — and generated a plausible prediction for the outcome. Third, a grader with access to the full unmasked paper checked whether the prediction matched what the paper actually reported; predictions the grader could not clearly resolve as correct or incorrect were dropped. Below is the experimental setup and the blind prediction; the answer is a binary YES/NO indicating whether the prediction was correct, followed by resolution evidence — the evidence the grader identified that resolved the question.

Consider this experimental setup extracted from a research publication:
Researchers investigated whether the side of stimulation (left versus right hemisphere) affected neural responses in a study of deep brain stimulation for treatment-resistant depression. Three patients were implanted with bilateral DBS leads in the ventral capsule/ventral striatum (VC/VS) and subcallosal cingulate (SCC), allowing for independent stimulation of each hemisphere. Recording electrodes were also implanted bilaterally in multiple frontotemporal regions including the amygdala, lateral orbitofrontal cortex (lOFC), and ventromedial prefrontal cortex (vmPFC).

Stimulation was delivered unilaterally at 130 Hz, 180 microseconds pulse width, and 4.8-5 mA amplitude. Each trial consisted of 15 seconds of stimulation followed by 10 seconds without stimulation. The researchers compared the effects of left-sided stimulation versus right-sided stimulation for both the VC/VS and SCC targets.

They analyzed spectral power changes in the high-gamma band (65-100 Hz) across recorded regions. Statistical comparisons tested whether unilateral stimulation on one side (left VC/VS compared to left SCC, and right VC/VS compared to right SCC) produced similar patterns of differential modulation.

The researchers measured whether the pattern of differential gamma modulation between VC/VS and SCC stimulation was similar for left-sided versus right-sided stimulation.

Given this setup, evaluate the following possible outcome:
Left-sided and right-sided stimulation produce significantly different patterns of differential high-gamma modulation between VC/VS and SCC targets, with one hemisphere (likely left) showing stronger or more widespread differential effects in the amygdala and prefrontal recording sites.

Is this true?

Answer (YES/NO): NO